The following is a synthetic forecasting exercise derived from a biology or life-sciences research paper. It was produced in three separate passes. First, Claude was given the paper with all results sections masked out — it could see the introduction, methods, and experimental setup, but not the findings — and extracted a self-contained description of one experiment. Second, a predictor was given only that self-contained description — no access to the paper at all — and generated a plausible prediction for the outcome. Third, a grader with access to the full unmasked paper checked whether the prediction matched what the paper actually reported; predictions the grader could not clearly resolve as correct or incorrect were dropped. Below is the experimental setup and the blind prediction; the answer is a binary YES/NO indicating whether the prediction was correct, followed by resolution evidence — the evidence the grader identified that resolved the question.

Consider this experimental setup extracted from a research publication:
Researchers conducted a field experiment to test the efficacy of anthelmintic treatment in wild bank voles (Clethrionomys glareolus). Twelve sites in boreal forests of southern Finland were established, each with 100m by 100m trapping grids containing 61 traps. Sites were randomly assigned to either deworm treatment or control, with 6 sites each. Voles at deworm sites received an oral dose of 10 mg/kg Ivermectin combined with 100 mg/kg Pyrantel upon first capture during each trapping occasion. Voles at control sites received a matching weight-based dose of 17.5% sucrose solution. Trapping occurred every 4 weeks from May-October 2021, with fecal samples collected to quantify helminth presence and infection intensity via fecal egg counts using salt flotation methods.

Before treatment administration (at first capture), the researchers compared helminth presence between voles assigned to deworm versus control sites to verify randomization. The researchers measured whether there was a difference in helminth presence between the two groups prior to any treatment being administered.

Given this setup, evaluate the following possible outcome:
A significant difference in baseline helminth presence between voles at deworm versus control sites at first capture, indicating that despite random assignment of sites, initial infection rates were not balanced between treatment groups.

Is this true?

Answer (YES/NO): NO